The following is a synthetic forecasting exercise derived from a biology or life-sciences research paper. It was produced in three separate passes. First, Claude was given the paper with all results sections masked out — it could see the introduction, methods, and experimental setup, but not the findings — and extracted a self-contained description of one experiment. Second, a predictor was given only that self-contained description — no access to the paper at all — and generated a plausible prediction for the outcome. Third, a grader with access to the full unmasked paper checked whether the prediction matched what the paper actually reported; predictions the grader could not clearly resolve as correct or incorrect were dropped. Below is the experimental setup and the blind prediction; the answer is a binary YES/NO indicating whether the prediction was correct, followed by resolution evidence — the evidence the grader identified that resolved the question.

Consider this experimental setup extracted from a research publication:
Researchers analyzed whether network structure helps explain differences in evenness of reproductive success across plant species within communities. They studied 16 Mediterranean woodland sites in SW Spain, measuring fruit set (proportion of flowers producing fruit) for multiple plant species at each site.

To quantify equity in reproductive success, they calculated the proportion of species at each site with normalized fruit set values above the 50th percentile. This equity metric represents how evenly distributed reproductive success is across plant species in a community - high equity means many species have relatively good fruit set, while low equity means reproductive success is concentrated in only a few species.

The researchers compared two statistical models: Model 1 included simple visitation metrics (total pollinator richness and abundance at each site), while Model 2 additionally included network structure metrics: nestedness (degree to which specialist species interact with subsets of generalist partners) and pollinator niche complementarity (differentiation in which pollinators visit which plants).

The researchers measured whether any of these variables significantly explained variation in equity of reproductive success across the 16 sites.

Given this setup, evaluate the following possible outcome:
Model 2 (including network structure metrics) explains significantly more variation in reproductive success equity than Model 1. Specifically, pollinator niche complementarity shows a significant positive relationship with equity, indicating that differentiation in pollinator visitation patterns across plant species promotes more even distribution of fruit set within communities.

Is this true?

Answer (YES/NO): NO